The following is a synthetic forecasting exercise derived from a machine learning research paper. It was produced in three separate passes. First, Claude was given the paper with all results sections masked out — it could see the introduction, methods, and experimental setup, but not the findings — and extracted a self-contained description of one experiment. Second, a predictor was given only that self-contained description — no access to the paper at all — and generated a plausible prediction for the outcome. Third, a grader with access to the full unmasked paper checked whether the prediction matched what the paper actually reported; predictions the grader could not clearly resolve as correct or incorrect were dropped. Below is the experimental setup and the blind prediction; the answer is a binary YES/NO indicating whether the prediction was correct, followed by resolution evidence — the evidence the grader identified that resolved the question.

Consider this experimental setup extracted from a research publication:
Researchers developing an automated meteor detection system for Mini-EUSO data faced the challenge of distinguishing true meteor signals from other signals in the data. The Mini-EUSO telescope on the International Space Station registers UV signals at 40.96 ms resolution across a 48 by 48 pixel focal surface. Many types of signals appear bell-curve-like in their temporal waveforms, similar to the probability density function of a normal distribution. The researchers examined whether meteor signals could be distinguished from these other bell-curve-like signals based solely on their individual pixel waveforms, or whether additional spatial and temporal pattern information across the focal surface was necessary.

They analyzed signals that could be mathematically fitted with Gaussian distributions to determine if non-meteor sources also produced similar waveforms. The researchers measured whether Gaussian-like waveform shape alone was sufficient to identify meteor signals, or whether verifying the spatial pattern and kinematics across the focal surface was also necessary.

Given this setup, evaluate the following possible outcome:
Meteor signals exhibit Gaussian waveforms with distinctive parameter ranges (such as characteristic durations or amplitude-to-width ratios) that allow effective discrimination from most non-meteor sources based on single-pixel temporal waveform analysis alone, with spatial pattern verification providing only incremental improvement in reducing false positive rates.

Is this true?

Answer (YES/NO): NO